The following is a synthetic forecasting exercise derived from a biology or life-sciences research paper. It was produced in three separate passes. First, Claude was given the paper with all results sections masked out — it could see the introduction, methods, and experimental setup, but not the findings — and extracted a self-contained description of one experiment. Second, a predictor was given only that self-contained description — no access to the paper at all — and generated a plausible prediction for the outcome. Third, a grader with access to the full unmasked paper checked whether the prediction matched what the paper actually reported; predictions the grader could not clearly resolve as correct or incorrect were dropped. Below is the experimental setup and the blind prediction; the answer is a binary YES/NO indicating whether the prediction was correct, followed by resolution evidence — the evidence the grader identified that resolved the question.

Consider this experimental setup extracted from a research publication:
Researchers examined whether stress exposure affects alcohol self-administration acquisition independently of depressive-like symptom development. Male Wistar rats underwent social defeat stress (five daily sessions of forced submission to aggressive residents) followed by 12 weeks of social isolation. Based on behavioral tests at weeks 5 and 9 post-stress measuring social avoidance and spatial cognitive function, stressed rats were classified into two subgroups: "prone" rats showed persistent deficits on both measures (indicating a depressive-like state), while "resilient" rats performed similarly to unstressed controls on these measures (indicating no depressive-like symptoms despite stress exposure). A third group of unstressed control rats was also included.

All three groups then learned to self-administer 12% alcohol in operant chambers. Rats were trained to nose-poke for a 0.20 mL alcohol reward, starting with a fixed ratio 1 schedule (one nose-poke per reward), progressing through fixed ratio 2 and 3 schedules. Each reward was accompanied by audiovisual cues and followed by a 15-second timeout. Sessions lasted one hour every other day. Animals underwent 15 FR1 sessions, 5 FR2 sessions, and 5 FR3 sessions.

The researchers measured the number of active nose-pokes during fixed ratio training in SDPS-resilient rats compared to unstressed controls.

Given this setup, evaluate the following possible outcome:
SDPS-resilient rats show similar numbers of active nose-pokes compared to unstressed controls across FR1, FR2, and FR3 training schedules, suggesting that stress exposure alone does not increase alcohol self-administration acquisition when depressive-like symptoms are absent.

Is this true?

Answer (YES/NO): NO